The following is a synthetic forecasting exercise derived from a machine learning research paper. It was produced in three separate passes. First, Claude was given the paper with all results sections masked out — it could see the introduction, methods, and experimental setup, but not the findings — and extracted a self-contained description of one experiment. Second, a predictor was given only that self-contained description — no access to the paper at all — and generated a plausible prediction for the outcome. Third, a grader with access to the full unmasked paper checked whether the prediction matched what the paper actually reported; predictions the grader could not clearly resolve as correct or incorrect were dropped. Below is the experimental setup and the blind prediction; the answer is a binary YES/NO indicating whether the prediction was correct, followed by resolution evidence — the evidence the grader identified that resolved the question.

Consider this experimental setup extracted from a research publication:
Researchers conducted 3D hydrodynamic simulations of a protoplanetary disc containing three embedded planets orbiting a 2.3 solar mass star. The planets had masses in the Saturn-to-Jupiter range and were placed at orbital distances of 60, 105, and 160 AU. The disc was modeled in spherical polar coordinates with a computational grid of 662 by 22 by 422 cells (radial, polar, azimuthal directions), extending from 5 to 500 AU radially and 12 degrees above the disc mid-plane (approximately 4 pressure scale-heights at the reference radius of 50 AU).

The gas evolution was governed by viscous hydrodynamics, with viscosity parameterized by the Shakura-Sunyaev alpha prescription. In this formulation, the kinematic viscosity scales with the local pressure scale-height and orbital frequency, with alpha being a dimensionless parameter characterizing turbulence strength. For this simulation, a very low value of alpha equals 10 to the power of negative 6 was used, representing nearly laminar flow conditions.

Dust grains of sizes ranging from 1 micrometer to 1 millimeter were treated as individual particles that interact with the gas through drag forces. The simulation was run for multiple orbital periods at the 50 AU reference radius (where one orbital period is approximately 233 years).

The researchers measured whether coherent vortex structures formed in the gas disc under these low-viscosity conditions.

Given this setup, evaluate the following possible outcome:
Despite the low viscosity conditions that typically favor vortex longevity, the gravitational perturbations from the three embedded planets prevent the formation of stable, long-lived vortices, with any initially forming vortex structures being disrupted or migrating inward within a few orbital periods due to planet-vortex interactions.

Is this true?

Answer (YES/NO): NO